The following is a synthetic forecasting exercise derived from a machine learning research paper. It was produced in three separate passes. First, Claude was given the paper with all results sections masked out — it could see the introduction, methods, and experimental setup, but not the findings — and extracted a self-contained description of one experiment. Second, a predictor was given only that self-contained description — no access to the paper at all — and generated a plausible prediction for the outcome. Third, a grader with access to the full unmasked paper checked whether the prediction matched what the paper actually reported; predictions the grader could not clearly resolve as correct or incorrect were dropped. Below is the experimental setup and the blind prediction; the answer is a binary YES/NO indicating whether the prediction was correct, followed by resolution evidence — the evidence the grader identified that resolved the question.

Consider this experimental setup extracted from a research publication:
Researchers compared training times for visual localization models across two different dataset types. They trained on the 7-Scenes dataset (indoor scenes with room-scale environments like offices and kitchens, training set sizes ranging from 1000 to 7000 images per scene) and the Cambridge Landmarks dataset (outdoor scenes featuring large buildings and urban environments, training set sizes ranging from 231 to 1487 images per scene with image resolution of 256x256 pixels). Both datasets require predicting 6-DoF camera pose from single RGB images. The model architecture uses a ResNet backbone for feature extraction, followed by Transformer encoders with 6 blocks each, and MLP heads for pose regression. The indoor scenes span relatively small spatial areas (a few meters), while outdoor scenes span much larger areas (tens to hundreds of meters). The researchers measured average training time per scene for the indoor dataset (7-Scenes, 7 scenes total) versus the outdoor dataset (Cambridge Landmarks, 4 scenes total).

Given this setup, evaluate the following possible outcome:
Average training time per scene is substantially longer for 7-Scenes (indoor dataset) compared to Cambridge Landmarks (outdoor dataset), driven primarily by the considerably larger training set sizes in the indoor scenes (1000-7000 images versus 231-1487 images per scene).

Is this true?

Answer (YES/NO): NO